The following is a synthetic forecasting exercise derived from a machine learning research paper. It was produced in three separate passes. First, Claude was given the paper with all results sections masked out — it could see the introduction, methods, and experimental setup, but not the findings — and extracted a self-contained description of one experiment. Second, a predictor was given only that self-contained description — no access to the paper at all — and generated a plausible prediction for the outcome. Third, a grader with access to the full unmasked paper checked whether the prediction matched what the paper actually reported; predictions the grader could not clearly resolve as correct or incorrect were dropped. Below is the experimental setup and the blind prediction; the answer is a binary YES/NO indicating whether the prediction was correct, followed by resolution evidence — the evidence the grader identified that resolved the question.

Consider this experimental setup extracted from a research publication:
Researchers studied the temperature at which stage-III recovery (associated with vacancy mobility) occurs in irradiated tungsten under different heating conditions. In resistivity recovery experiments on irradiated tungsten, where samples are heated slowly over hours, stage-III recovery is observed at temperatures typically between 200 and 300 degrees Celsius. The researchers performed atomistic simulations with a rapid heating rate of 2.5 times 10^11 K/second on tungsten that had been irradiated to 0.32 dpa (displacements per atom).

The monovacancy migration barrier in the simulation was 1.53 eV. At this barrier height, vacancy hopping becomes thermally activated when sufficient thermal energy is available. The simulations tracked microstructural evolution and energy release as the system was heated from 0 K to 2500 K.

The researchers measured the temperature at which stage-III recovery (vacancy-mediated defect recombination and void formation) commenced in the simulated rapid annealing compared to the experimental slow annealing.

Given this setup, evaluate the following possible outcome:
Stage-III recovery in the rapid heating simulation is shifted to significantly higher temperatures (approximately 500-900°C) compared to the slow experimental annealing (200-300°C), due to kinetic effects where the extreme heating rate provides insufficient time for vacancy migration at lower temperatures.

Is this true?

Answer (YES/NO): NO